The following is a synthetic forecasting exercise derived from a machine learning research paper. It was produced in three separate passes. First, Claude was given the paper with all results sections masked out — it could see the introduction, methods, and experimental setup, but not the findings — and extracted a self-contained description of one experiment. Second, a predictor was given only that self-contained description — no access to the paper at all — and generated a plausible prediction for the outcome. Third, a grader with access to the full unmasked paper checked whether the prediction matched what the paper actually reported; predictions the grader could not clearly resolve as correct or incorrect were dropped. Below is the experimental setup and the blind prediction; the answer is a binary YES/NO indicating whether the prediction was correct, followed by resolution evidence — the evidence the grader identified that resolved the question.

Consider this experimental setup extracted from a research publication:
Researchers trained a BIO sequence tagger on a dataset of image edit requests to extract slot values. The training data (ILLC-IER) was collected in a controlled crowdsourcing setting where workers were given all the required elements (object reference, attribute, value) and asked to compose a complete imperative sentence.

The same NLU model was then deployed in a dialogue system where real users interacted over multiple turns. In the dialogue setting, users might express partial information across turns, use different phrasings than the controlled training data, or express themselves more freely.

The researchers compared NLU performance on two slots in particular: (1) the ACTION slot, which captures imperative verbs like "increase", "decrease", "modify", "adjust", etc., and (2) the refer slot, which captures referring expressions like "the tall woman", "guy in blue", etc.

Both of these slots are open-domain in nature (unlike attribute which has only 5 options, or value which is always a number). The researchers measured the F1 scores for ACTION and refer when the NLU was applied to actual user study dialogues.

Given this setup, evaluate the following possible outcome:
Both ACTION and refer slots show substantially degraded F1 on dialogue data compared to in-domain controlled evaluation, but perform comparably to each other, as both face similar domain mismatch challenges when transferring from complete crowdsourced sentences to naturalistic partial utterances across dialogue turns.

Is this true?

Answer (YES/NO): YES